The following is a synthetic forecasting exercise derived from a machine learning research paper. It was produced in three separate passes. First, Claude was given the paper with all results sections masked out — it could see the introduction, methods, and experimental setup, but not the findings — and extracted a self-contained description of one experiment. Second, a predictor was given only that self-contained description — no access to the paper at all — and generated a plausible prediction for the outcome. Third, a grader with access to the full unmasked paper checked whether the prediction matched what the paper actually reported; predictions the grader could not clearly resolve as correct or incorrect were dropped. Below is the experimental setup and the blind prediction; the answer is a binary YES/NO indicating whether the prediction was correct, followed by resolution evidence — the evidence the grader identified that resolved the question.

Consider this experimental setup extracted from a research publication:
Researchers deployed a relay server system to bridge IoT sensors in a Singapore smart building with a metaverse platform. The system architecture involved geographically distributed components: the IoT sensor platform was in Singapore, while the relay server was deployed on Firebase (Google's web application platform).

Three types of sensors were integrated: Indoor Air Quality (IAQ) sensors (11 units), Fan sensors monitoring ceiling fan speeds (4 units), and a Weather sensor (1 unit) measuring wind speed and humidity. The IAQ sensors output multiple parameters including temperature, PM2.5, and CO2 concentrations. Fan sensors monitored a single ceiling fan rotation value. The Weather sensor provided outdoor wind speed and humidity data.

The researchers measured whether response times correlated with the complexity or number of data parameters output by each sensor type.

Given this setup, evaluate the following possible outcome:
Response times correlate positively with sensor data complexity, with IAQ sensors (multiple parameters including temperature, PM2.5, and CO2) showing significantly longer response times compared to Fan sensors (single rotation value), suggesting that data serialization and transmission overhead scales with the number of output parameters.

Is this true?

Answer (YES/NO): NO